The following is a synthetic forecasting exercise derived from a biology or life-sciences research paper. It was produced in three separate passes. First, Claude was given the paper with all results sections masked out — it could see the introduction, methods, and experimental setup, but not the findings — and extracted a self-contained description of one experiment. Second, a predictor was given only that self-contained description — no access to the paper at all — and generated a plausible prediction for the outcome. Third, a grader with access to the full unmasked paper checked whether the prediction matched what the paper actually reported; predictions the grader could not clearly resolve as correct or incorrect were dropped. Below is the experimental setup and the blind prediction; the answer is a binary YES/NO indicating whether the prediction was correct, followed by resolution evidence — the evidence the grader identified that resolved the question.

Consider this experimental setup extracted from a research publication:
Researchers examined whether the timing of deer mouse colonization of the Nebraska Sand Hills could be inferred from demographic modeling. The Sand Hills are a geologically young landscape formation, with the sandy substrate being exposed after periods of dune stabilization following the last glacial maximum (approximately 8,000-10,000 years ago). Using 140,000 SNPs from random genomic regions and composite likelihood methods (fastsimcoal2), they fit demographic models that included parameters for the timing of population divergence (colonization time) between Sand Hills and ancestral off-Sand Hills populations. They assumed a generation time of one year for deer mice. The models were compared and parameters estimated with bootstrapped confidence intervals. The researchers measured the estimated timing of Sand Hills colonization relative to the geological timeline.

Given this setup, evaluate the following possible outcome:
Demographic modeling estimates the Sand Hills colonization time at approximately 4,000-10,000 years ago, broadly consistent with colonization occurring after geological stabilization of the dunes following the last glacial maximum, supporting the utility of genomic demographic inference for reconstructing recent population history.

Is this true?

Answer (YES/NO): NO